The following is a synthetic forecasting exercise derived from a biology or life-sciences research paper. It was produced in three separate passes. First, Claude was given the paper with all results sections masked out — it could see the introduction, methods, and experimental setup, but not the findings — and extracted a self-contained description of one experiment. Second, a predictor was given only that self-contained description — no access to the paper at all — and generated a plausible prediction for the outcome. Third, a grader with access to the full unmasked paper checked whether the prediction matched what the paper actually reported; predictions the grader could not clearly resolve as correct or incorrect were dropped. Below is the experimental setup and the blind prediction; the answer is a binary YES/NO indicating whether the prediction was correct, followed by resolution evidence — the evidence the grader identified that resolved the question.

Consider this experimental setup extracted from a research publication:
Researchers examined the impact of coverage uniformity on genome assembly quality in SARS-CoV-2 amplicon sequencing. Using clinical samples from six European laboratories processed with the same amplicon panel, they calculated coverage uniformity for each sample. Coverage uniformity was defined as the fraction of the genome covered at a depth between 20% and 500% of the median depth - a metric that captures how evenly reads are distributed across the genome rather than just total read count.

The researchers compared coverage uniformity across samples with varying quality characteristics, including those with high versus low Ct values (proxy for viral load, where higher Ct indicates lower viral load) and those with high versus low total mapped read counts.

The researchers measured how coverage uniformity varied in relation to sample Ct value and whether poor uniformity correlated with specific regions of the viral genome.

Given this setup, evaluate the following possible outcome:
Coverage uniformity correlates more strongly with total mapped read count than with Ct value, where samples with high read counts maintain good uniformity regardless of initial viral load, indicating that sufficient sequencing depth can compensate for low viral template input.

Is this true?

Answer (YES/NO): NO